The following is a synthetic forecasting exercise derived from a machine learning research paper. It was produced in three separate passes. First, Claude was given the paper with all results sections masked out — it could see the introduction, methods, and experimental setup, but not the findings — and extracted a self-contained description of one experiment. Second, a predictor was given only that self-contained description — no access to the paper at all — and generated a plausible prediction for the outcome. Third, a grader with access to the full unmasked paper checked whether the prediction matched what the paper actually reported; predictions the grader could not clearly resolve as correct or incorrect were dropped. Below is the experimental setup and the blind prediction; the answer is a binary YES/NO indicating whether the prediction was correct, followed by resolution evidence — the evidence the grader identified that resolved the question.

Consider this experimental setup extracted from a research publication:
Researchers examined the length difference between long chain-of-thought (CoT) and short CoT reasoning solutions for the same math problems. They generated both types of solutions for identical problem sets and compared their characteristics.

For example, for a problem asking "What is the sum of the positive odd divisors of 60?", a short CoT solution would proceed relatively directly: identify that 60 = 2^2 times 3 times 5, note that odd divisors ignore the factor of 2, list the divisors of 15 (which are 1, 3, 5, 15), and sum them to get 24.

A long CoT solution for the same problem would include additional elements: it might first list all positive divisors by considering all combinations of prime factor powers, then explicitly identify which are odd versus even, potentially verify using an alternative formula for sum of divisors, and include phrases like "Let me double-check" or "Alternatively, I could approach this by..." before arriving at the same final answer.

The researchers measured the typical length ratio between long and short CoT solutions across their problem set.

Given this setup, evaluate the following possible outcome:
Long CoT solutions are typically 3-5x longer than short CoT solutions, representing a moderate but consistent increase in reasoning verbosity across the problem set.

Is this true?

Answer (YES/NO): NO